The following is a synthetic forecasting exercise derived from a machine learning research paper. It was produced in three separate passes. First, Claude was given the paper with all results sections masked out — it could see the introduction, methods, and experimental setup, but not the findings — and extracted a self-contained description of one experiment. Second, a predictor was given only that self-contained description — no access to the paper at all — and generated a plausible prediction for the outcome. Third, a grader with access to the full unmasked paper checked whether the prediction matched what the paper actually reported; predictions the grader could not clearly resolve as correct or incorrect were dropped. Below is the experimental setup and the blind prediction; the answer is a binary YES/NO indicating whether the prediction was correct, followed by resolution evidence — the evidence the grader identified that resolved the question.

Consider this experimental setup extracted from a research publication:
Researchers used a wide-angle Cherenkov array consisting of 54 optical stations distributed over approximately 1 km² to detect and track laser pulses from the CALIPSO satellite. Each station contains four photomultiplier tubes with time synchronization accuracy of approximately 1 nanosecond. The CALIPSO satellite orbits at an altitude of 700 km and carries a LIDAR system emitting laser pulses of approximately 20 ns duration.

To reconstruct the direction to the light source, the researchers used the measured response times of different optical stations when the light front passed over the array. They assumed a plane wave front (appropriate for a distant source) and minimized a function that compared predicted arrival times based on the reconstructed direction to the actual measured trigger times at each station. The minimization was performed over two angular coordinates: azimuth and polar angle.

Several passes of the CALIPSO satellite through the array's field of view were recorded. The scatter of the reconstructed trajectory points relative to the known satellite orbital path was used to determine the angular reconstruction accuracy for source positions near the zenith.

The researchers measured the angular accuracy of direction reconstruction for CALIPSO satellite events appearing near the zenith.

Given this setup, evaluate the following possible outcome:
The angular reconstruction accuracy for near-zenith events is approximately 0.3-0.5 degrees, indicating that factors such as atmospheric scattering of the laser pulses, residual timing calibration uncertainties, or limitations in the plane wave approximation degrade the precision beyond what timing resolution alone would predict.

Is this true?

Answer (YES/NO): NO